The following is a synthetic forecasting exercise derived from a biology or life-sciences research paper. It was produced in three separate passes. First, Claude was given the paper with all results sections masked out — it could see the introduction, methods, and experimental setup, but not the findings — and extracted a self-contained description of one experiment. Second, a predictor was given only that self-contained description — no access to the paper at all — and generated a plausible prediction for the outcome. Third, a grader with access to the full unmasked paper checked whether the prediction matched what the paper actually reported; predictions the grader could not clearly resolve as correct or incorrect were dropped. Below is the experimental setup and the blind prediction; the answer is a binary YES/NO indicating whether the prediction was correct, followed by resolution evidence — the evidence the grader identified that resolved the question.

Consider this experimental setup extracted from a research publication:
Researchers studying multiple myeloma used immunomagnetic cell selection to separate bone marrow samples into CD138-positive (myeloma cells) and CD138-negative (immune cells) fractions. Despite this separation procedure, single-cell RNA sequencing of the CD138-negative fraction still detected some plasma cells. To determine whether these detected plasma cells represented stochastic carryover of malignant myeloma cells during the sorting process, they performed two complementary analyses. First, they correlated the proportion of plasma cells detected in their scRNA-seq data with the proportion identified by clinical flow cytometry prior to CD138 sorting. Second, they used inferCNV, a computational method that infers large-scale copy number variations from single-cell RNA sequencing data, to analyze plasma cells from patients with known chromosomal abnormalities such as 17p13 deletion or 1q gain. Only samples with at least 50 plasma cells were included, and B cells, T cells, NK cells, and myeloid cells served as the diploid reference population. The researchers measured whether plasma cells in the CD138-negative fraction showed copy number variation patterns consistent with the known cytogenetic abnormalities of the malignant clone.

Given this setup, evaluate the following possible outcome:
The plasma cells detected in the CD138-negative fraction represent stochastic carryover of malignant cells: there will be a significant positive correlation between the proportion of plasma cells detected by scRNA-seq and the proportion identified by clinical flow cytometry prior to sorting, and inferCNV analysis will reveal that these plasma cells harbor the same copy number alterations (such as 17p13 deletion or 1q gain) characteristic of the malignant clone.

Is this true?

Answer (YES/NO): YES